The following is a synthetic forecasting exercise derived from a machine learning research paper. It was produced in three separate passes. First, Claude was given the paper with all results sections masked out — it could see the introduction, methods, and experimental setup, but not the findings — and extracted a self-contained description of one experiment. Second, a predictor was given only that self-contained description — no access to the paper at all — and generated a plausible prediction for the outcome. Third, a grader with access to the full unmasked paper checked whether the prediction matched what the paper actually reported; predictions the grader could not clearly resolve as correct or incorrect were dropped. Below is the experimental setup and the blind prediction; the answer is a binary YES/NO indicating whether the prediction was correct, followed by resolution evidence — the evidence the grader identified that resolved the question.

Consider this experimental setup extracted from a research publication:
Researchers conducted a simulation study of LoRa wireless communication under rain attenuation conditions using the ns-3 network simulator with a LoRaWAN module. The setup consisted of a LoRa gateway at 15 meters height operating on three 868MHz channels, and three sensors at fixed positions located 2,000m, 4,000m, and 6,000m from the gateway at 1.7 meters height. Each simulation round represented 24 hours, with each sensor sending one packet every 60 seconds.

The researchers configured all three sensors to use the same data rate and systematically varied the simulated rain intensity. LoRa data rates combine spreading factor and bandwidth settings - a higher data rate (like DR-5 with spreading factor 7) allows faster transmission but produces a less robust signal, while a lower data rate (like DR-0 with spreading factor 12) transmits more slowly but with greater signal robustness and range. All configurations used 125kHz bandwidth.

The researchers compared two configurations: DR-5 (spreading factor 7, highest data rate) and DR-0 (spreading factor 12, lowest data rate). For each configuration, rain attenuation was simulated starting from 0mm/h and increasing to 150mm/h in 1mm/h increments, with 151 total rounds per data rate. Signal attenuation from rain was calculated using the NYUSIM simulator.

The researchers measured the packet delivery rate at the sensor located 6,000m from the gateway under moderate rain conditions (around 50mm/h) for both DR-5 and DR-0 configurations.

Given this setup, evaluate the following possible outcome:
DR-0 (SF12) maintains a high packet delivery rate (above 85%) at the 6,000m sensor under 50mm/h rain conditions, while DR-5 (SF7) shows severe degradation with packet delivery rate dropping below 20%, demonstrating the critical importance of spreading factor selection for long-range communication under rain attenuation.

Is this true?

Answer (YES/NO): NO